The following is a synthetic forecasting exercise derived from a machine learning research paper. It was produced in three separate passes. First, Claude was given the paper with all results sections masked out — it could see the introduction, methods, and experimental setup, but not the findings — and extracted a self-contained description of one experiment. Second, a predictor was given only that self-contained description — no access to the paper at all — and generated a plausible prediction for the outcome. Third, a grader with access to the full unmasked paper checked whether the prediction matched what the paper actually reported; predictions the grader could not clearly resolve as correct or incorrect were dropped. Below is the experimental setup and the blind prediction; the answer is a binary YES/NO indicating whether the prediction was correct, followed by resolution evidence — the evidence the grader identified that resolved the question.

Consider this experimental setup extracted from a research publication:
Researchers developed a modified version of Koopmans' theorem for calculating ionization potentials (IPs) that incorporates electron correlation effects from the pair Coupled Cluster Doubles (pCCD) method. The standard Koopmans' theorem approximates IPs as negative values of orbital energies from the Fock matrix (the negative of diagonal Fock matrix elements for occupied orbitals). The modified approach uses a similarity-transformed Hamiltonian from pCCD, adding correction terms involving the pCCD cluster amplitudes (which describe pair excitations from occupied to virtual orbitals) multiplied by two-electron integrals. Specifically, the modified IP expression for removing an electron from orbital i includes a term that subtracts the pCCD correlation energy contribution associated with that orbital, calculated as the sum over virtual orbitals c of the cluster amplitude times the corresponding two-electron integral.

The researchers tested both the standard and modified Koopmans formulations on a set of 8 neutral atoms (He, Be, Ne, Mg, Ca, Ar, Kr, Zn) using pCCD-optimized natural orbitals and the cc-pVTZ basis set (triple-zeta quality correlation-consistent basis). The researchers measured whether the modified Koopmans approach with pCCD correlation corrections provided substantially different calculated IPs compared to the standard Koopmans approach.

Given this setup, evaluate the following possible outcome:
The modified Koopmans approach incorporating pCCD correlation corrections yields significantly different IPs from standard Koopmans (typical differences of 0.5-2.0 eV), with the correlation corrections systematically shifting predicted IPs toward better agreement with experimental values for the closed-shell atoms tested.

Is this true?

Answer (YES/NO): NO